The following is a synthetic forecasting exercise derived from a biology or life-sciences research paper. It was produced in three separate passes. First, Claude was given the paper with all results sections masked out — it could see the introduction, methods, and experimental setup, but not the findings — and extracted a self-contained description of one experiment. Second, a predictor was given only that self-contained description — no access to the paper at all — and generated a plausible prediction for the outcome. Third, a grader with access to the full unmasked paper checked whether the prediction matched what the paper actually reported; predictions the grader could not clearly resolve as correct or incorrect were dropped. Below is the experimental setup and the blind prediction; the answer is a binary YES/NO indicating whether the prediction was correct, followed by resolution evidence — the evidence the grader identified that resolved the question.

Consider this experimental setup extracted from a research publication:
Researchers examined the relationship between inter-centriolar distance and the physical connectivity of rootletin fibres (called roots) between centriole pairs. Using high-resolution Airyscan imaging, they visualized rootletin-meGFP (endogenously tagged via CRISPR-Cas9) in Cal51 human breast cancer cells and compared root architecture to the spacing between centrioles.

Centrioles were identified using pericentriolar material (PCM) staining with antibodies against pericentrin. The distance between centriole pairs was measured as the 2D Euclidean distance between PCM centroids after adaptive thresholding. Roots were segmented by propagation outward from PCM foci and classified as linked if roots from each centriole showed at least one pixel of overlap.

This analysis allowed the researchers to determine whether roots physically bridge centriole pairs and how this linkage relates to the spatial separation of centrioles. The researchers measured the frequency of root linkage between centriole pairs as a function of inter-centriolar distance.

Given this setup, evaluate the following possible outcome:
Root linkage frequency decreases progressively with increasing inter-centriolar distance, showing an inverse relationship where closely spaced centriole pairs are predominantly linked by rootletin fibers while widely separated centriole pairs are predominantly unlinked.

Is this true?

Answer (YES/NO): NO